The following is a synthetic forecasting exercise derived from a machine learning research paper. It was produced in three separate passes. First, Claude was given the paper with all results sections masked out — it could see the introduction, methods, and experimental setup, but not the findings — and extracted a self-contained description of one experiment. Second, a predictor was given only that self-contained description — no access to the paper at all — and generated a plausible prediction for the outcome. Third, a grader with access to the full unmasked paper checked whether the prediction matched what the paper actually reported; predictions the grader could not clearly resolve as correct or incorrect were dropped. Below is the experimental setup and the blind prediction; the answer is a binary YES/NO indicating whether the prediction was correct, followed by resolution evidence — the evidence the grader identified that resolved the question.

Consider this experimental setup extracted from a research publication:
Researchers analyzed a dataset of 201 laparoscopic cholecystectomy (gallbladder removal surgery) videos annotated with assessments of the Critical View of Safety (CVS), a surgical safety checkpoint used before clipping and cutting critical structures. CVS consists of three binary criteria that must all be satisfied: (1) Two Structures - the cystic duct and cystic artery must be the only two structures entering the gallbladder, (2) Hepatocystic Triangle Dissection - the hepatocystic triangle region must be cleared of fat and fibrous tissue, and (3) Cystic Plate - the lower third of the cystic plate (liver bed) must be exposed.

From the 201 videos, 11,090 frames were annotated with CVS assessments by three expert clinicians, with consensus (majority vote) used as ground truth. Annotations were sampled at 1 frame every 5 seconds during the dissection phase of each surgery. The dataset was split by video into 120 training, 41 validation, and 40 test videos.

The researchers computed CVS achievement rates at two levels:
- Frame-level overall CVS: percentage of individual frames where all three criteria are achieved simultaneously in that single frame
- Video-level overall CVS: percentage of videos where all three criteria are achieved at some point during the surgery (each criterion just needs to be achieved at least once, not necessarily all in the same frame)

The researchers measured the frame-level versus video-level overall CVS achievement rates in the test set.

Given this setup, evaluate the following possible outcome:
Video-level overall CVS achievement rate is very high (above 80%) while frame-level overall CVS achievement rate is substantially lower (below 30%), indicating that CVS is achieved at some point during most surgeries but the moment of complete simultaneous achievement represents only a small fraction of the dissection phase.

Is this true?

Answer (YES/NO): NO